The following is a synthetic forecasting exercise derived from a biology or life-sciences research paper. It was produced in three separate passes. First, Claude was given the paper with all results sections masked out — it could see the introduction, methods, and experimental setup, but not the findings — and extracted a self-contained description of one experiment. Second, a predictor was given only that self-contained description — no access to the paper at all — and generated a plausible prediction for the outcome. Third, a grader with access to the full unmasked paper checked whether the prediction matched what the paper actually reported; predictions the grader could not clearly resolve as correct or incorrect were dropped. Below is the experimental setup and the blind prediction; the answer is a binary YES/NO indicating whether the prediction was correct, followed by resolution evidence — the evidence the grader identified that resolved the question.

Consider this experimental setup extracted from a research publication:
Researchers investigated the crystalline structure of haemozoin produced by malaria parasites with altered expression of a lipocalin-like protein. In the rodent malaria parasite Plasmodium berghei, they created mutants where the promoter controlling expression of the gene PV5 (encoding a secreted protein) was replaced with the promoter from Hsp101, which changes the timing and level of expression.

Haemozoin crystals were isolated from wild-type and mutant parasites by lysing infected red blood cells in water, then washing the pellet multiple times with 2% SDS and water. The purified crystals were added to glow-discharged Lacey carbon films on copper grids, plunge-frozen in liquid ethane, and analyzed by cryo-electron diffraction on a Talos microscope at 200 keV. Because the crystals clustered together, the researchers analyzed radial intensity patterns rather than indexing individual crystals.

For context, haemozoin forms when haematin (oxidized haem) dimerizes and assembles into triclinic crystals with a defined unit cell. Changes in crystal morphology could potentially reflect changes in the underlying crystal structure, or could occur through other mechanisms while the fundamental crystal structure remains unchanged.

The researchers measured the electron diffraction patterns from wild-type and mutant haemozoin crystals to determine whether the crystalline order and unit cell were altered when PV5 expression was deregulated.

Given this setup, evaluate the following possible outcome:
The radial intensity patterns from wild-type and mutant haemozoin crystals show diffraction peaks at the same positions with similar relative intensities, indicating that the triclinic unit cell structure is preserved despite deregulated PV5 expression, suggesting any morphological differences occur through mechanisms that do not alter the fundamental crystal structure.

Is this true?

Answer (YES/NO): YES